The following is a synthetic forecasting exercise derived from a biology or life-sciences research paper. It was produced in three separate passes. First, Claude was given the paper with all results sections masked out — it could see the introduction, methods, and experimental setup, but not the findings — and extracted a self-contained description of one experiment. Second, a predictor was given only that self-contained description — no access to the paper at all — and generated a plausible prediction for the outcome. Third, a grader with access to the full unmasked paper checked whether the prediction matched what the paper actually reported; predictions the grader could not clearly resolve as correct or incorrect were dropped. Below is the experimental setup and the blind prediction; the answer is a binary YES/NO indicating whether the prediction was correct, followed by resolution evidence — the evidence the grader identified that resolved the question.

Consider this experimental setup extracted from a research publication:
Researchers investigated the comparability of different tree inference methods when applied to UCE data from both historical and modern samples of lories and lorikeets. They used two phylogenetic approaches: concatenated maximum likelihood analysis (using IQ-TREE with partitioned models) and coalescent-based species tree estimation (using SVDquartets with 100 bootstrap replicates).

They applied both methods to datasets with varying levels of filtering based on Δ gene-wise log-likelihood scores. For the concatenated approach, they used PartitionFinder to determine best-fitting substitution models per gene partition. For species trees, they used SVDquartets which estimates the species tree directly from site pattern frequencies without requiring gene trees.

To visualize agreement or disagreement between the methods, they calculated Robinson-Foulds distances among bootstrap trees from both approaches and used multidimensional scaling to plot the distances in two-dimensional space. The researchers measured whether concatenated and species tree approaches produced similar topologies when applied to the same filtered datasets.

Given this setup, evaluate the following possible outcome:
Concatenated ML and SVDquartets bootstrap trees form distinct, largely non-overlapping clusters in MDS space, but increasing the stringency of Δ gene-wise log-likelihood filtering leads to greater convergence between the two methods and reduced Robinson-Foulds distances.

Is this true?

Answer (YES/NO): NO